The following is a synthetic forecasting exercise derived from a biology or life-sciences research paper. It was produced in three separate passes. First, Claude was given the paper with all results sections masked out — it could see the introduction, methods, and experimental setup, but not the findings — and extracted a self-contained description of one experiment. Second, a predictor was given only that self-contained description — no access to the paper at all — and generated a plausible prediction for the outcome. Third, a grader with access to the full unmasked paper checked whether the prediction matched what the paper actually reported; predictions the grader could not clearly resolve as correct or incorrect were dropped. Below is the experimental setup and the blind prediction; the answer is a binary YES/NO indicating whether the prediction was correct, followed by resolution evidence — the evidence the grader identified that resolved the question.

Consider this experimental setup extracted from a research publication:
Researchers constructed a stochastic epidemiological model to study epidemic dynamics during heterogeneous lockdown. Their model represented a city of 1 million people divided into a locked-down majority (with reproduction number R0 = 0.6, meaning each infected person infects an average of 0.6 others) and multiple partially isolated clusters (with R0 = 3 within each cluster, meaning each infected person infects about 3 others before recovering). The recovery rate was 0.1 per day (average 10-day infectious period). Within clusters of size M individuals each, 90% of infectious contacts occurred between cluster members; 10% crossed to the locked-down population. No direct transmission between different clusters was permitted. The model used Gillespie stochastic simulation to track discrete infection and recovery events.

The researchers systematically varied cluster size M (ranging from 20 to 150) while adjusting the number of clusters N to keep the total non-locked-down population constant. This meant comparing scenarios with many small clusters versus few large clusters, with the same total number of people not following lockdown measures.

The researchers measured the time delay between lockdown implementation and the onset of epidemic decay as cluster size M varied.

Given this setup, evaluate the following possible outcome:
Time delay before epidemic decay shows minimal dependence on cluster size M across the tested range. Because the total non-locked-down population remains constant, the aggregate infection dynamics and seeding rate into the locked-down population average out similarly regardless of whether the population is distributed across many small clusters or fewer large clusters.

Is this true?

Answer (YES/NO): NO